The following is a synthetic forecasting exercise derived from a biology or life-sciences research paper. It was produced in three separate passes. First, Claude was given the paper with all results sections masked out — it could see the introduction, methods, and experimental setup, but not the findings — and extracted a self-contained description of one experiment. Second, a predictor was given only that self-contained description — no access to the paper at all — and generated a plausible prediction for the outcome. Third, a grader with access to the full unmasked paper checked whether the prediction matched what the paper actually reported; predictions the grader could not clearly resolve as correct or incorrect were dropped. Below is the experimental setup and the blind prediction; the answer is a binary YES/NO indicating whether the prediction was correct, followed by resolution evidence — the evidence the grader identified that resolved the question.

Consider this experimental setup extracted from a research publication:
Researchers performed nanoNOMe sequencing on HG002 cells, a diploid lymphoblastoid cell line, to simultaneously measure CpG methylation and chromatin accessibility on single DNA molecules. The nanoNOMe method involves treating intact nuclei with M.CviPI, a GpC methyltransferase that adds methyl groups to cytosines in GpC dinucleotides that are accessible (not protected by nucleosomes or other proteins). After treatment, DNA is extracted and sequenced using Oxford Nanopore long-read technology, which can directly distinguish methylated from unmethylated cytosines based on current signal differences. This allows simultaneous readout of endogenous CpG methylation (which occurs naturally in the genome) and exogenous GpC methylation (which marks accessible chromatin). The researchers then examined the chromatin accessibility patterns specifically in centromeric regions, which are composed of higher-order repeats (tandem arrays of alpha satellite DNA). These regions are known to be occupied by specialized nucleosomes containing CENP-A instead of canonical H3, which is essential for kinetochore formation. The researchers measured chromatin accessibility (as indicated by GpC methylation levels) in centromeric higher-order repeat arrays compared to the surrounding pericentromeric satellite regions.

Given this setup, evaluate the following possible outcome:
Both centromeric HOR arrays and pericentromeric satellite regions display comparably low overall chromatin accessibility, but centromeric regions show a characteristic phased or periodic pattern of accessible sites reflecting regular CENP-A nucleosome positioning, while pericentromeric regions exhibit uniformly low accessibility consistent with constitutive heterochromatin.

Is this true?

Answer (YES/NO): NO